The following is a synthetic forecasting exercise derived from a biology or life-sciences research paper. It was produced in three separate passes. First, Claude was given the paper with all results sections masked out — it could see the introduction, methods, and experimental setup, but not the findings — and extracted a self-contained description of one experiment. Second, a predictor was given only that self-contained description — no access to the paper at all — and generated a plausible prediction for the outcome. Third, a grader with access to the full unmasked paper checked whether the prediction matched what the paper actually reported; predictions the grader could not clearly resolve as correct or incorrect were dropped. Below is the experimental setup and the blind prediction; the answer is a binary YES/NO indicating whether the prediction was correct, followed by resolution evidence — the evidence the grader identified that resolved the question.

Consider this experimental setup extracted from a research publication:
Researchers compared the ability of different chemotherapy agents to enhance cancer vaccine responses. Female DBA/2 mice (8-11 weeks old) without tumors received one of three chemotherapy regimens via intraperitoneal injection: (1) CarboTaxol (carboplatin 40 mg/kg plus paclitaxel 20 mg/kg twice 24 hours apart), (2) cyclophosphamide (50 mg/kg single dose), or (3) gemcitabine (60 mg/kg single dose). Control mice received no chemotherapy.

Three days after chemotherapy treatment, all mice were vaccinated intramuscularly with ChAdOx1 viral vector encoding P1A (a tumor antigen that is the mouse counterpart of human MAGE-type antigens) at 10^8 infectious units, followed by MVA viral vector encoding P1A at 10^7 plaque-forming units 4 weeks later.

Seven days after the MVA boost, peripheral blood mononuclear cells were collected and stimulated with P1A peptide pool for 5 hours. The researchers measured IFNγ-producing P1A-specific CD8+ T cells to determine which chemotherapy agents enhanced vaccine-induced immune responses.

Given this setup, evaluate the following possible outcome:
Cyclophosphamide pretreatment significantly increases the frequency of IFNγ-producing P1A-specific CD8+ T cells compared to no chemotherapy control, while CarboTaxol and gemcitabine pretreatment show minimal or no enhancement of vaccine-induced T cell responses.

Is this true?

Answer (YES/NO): NO